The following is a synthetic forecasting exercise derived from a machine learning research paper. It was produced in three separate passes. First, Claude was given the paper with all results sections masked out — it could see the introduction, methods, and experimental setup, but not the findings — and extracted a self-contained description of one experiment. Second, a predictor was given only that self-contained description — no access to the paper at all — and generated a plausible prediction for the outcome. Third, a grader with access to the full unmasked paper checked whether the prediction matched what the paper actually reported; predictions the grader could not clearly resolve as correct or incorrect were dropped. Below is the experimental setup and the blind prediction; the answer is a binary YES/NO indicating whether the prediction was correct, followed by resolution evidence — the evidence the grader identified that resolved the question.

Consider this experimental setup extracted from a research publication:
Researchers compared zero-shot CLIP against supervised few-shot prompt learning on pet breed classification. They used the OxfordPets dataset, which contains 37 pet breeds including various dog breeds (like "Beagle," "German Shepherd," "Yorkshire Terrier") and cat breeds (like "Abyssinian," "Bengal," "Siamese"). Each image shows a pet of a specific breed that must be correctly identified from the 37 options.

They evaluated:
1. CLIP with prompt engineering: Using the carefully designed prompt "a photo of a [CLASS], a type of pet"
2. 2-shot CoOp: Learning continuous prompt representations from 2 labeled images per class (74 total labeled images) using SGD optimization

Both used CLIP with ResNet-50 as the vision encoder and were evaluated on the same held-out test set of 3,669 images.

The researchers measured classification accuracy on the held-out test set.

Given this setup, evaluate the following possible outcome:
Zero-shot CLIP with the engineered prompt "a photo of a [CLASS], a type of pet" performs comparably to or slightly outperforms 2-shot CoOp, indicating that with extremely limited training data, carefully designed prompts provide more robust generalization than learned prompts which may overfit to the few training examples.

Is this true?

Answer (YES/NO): YES